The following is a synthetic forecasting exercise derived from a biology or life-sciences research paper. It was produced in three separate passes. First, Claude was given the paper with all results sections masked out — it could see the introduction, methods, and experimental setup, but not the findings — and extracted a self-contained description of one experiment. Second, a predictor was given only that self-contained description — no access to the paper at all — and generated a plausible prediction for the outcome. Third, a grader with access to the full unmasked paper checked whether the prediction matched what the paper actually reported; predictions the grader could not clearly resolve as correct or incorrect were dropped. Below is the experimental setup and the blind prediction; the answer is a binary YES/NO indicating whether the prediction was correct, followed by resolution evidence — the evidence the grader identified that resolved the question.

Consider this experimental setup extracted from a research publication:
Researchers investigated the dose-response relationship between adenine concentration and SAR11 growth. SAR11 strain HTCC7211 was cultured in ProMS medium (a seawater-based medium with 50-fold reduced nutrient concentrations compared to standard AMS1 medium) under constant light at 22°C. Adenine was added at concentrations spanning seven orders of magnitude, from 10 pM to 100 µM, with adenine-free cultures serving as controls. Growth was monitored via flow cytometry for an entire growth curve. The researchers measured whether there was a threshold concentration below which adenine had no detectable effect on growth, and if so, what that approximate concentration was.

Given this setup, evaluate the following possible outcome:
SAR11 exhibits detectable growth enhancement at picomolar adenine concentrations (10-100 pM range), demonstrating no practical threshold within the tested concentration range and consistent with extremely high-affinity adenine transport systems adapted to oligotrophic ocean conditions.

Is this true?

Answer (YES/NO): NO